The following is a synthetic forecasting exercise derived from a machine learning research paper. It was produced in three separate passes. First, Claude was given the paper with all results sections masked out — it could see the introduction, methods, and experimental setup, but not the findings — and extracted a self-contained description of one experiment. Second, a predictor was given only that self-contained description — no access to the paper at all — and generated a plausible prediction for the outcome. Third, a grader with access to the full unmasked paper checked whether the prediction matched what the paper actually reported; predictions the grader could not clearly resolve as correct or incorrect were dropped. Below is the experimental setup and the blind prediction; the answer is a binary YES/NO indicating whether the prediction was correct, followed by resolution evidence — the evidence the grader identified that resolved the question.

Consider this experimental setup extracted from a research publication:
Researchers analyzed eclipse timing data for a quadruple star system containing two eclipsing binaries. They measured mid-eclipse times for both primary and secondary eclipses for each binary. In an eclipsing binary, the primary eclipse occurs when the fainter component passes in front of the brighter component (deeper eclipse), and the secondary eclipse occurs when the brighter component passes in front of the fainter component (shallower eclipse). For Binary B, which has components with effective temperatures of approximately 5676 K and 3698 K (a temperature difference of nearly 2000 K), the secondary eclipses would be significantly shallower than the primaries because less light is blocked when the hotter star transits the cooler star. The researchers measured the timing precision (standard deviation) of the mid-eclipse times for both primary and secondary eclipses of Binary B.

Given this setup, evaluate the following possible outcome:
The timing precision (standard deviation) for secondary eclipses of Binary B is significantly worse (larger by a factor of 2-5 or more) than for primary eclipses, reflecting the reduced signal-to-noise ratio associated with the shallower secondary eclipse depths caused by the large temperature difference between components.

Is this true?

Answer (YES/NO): YES